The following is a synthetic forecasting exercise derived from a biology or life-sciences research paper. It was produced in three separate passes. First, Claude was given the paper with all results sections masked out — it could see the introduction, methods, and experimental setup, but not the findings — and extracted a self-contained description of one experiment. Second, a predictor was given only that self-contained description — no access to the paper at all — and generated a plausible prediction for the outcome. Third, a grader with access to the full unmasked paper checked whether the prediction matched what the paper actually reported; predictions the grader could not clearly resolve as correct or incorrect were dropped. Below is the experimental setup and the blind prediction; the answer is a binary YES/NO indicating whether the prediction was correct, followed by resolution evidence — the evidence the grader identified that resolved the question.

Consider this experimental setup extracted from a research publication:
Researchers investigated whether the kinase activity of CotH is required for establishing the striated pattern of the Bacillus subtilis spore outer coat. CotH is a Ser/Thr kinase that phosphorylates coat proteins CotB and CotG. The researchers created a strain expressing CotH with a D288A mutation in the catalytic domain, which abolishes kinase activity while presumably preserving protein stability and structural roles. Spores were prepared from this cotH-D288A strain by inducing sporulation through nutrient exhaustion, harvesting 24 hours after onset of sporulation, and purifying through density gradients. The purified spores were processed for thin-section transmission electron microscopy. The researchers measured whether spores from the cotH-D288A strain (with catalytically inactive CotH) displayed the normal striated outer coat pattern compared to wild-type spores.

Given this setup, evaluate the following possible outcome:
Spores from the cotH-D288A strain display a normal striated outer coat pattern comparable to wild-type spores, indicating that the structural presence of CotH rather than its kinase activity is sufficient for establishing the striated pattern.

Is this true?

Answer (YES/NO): NO